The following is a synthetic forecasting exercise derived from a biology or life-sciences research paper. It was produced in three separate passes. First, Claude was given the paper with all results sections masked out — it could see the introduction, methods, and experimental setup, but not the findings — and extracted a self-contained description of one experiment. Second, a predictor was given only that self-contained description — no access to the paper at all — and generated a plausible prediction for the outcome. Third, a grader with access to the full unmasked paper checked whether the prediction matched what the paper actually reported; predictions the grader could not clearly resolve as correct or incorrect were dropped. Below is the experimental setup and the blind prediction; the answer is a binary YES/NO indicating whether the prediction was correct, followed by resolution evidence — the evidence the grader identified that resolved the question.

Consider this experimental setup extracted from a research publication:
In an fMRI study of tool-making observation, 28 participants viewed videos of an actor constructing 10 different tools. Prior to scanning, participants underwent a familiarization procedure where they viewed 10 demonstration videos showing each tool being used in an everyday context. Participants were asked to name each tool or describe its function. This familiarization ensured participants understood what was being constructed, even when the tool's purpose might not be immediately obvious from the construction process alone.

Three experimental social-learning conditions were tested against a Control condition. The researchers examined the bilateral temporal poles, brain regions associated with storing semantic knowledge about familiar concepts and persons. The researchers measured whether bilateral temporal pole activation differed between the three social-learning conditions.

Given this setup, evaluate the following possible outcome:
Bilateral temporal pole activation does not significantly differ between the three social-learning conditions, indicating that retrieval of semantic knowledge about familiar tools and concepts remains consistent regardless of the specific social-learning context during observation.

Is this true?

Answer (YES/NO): YES